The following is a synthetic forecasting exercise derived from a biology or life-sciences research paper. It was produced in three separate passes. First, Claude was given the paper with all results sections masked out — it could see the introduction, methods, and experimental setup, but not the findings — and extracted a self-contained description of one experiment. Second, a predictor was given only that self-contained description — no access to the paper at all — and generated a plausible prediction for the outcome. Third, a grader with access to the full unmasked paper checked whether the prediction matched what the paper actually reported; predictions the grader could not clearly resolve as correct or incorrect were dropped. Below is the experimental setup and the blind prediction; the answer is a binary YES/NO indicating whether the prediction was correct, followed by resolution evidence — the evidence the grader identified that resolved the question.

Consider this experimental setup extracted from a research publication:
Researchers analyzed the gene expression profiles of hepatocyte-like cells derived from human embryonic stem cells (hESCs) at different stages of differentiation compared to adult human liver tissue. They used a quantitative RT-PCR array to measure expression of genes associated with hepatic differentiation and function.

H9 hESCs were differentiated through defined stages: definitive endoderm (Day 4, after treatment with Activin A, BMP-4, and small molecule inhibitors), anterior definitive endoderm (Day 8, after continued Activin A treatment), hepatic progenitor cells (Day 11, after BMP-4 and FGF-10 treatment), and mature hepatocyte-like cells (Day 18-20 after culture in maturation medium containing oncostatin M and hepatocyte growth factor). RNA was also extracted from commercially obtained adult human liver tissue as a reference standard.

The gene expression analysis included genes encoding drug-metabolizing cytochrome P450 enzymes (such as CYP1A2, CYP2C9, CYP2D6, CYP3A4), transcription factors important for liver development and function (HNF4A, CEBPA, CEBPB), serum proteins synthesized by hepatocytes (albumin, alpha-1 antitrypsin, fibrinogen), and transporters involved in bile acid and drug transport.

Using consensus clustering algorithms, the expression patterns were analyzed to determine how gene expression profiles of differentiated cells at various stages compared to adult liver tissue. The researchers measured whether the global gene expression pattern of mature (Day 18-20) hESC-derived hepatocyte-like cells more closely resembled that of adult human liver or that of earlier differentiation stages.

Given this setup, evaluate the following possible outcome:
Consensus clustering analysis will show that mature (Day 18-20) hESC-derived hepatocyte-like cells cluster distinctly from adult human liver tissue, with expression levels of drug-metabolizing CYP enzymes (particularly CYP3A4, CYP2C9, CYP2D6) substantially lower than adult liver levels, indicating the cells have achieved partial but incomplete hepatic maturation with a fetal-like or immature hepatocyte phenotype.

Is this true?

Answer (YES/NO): YES